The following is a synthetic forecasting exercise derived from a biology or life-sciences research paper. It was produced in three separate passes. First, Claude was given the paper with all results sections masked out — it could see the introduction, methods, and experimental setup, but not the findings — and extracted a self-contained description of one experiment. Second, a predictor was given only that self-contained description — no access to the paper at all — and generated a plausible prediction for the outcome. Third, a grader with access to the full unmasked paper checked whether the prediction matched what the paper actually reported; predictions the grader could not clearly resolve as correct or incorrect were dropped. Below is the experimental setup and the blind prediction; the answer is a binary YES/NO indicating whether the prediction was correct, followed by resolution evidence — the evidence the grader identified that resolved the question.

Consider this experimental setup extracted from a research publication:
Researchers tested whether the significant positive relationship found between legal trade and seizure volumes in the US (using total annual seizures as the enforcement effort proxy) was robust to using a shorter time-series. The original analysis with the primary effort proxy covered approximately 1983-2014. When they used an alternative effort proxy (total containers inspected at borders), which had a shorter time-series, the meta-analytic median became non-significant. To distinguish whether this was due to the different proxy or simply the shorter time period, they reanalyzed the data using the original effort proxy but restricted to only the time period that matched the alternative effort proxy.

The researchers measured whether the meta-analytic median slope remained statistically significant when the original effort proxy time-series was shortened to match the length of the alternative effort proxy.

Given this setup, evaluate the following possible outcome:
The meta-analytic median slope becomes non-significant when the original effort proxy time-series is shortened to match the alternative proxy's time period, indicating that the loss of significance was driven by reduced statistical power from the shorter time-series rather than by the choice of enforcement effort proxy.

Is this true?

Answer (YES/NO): YES